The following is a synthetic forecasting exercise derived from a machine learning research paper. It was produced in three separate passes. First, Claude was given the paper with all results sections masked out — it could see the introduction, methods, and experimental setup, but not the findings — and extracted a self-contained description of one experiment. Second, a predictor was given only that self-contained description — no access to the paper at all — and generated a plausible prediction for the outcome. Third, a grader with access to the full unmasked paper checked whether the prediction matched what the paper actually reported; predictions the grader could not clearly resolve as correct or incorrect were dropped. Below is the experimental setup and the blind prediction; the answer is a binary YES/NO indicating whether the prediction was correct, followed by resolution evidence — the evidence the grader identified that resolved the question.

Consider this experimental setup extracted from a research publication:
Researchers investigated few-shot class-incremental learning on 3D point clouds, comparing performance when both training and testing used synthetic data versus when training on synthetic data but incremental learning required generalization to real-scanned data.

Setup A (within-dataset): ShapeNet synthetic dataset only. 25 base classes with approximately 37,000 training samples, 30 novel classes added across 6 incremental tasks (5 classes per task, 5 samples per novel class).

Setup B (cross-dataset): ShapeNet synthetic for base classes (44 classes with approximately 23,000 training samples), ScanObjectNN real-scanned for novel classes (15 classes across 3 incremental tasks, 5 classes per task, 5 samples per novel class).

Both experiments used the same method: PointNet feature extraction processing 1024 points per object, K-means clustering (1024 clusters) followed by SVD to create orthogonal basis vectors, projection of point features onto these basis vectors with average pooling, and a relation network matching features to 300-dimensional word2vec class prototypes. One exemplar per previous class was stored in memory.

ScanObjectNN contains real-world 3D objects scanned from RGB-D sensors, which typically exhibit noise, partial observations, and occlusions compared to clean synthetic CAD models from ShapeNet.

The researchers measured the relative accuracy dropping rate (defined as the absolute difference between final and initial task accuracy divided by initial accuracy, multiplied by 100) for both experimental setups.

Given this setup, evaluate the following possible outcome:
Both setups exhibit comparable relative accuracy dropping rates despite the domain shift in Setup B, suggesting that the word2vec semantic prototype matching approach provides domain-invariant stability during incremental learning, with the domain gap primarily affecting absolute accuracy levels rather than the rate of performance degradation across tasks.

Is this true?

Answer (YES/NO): YES